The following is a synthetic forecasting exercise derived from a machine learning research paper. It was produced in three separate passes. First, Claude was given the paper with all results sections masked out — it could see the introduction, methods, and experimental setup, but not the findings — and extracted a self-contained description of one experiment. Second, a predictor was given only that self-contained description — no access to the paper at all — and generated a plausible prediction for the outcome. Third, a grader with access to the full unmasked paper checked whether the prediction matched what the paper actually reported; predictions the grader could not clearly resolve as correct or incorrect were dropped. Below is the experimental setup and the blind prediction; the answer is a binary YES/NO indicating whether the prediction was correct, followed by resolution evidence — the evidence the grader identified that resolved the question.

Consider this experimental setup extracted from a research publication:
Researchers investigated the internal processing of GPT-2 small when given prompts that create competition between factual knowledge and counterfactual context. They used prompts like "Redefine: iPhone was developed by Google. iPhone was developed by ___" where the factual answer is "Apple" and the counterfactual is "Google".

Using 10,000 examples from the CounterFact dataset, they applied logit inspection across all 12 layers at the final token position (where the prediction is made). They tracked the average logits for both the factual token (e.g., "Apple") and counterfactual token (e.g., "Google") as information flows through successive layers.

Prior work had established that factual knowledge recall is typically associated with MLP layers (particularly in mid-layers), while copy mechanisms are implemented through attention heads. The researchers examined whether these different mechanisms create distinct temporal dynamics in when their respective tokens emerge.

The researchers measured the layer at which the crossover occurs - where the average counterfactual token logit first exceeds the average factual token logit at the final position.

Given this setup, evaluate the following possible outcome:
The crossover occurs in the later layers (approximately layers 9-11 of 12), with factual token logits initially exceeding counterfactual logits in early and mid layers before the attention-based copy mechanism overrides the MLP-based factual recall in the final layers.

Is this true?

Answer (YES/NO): NO